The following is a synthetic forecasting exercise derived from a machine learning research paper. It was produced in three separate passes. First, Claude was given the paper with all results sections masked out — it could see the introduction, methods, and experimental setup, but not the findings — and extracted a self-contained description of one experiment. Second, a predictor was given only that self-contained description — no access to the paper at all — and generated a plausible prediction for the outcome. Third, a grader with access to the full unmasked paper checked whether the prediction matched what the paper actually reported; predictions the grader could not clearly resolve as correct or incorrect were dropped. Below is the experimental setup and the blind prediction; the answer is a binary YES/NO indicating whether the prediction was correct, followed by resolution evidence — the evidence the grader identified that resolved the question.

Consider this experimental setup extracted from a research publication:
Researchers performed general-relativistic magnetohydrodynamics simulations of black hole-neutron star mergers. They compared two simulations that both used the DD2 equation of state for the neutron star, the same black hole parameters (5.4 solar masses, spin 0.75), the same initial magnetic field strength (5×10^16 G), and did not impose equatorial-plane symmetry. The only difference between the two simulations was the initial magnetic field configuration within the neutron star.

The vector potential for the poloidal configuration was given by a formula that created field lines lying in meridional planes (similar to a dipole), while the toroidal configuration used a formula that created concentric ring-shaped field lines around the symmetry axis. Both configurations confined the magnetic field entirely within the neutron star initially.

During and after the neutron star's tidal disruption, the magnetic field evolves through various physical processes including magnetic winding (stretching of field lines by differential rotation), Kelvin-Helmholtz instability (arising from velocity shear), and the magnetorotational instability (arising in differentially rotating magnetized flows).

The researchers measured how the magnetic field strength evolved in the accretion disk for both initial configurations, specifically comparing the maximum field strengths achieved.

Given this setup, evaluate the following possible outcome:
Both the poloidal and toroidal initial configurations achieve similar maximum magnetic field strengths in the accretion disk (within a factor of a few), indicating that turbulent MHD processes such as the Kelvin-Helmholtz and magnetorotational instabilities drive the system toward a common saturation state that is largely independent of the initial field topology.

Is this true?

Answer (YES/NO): YES